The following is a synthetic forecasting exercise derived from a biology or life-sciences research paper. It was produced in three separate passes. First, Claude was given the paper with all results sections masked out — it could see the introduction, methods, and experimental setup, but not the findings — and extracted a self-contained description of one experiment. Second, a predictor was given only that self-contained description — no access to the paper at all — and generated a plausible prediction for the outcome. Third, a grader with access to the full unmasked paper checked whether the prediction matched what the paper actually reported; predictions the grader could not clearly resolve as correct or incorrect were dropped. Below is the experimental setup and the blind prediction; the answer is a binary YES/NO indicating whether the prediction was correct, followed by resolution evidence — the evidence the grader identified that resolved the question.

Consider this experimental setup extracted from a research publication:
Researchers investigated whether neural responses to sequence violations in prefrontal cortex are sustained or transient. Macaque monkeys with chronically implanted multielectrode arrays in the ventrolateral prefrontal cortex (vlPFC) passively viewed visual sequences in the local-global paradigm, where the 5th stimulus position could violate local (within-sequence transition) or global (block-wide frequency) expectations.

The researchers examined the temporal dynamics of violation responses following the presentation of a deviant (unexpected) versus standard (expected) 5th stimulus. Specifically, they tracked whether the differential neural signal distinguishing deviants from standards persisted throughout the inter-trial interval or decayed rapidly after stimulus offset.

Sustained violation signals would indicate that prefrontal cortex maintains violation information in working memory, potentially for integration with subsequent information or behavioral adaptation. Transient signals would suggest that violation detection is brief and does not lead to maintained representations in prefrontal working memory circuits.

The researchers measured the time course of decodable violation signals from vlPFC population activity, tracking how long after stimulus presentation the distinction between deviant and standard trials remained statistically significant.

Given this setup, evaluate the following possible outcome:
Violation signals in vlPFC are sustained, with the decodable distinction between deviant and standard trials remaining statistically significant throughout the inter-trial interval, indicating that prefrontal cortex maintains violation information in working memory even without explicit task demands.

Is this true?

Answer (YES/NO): NO